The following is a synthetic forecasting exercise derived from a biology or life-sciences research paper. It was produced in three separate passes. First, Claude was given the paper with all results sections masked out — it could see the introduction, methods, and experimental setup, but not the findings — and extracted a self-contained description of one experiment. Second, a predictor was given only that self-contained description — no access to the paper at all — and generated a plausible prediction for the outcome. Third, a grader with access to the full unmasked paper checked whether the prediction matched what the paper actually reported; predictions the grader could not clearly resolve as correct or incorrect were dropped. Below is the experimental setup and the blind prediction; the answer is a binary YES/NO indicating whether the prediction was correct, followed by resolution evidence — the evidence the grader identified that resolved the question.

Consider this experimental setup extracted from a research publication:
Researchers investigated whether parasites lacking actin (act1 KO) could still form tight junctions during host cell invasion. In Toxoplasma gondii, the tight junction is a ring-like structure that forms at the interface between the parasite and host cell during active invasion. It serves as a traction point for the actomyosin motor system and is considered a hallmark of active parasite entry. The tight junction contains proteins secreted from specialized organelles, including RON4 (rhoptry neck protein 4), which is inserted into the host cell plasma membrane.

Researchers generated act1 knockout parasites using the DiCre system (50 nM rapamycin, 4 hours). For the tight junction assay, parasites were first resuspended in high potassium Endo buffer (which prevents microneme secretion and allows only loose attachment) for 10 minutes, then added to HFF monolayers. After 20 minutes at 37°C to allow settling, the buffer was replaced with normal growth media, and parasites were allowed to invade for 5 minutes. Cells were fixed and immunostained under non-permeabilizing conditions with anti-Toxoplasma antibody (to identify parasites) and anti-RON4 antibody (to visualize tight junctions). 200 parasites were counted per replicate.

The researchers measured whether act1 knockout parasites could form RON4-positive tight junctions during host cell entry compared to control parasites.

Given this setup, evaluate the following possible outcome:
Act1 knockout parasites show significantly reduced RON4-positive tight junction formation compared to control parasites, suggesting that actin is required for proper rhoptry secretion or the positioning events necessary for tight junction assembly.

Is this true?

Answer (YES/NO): YES